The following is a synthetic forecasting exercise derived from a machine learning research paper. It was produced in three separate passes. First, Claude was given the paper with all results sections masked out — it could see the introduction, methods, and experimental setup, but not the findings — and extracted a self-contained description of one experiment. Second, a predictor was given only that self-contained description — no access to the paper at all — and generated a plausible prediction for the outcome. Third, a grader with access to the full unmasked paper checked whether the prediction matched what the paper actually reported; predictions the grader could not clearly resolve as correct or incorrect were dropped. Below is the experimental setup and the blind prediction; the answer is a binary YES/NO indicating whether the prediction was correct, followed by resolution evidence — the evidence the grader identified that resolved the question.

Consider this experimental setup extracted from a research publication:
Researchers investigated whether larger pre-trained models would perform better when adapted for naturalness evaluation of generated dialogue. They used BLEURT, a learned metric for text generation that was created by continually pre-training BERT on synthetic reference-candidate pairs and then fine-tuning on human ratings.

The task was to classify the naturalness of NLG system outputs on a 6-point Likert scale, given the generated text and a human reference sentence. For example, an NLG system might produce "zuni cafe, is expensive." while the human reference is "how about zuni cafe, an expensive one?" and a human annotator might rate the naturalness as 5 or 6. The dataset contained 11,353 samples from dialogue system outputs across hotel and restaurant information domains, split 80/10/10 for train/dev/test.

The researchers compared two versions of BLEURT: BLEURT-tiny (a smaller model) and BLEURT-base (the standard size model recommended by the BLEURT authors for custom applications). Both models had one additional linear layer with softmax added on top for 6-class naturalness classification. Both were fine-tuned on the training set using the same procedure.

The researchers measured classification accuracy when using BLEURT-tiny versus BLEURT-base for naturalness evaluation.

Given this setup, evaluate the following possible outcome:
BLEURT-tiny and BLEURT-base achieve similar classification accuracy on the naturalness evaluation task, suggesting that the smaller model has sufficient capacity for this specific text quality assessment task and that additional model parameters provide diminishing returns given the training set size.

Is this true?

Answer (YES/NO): NO